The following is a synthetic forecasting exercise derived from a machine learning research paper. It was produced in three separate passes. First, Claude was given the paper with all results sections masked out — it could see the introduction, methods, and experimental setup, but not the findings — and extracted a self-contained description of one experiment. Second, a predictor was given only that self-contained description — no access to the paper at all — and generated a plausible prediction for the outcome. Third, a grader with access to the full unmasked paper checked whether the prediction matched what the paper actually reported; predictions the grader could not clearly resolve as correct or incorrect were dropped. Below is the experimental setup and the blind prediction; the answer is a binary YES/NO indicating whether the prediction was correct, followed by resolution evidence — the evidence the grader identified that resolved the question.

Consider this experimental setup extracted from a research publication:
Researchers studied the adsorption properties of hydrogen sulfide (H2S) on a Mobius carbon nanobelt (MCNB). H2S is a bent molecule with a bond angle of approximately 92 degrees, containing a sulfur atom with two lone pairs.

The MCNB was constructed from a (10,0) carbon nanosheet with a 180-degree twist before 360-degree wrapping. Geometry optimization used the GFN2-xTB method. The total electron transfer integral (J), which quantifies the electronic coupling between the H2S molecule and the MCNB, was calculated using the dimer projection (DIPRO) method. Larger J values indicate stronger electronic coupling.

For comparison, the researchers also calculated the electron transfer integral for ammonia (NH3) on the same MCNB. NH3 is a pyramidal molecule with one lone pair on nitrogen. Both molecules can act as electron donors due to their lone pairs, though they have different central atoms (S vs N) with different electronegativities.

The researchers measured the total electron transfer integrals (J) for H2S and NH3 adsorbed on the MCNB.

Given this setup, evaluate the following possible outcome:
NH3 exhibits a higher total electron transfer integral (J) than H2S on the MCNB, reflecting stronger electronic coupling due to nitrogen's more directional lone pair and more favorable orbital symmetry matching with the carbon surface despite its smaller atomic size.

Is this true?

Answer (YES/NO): YES